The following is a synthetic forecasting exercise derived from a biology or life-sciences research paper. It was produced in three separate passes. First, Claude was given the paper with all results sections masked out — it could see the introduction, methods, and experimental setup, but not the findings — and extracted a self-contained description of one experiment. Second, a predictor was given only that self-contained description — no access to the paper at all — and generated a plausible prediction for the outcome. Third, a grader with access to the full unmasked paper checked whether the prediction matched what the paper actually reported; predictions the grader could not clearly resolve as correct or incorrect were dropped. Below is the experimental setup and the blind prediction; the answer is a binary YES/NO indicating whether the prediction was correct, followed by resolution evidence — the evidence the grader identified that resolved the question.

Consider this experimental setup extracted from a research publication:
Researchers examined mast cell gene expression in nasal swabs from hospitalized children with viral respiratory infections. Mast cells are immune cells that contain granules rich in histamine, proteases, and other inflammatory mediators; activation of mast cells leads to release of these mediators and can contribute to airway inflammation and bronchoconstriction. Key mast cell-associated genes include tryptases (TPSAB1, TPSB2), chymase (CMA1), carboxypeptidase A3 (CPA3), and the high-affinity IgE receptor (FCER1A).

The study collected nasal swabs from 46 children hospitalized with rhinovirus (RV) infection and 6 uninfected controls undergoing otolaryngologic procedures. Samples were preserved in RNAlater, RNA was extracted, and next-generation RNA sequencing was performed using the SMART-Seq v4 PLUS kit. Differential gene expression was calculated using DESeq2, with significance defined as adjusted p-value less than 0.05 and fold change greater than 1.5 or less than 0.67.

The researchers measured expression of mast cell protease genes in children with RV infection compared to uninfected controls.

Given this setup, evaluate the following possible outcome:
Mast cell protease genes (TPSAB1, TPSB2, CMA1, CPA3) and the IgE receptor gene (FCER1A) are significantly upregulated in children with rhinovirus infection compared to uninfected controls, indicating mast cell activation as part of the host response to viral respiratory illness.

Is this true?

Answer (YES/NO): NO